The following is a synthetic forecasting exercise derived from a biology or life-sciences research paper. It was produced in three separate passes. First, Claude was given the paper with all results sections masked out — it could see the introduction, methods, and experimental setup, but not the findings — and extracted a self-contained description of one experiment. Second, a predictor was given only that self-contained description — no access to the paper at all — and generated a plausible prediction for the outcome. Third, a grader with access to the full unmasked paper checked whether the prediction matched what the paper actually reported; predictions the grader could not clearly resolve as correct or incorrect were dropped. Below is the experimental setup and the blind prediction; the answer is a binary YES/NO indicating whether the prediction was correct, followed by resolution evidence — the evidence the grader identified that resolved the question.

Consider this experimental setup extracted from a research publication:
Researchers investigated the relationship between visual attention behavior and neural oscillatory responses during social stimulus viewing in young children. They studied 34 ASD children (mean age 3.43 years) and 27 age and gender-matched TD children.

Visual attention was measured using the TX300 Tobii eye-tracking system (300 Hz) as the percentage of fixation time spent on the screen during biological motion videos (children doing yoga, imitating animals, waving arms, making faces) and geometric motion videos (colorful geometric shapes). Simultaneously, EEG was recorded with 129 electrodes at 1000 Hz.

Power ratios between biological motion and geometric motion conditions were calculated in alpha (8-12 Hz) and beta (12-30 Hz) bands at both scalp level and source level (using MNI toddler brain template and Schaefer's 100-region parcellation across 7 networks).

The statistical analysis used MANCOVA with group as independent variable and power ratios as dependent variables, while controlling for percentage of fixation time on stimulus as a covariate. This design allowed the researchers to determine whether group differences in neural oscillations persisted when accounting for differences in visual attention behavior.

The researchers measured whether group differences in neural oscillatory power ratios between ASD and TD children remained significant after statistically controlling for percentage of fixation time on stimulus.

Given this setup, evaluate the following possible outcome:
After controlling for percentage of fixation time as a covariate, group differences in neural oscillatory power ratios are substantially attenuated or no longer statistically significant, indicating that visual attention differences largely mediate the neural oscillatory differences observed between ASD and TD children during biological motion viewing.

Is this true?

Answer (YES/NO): NO